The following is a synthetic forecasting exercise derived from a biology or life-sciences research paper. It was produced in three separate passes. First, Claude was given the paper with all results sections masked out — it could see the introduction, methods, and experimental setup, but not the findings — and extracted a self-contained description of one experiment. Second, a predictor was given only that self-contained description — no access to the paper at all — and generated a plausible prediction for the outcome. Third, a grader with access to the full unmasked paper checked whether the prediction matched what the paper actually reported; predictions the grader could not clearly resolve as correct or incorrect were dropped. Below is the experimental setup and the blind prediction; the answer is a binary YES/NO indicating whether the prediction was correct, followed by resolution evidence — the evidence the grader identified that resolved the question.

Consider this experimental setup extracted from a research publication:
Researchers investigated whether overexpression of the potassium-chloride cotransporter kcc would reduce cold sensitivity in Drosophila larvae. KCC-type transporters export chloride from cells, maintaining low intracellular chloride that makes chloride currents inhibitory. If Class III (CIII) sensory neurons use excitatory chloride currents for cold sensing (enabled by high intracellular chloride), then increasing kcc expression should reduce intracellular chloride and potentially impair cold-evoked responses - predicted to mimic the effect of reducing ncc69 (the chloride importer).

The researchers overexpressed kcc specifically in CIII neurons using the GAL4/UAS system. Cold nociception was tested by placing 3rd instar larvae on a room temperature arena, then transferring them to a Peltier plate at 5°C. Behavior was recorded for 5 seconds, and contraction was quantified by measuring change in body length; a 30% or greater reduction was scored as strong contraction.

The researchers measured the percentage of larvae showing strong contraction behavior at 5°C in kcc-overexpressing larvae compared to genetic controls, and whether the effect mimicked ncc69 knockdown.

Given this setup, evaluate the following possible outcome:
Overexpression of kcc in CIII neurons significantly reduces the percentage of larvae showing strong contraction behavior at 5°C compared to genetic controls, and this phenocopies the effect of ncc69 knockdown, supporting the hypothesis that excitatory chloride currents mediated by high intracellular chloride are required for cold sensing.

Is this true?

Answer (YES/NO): NO